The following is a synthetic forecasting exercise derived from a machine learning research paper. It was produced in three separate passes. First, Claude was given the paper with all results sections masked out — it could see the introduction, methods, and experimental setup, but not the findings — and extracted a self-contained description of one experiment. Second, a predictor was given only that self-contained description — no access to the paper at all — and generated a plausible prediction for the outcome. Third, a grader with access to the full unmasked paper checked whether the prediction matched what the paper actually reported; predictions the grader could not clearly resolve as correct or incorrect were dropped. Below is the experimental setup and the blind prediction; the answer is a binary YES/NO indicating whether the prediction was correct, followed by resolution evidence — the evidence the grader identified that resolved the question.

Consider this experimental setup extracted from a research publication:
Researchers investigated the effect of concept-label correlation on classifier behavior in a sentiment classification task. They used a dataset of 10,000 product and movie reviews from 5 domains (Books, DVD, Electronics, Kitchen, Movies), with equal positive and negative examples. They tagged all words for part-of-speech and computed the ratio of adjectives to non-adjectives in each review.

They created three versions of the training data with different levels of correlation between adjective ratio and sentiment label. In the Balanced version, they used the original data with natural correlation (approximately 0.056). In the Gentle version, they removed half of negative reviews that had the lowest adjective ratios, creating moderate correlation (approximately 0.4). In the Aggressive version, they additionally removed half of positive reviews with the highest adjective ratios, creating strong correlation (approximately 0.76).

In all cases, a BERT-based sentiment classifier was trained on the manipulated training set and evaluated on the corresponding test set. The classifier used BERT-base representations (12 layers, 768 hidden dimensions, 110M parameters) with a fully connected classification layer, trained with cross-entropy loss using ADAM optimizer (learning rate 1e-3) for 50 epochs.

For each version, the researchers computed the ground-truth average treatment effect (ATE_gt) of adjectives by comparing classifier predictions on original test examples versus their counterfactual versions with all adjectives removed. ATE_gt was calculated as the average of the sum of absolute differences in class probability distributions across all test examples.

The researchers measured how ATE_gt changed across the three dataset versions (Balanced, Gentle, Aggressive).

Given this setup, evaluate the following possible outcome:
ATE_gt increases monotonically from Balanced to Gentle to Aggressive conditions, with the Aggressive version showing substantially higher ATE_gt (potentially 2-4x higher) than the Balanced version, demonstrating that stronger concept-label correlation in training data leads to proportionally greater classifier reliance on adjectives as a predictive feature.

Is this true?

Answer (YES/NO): NO